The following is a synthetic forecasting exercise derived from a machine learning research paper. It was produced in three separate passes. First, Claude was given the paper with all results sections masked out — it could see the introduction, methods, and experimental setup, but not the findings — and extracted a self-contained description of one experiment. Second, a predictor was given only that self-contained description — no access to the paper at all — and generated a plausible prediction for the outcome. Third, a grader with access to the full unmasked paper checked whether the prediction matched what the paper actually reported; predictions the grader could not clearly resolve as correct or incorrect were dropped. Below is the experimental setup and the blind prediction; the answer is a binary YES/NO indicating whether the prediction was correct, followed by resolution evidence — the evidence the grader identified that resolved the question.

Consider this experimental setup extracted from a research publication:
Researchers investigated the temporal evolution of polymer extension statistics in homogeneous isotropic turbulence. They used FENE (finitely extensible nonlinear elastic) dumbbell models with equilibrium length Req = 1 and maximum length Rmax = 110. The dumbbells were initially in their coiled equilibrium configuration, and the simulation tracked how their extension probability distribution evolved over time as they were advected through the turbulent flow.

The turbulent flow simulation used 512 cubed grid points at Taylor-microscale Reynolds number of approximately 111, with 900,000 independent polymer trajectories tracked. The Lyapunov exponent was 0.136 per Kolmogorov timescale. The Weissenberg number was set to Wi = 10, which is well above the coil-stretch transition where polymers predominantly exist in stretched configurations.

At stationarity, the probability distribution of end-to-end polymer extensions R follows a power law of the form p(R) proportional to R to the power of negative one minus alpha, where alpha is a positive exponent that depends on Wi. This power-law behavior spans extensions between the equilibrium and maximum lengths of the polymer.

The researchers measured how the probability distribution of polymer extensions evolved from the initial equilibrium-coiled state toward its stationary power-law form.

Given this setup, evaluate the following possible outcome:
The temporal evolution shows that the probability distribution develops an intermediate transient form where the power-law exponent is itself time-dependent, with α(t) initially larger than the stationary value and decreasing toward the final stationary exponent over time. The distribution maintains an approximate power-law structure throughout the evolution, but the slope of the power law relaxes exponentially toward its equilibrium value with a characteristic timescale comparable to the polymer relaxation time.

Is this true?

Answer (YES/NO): NO